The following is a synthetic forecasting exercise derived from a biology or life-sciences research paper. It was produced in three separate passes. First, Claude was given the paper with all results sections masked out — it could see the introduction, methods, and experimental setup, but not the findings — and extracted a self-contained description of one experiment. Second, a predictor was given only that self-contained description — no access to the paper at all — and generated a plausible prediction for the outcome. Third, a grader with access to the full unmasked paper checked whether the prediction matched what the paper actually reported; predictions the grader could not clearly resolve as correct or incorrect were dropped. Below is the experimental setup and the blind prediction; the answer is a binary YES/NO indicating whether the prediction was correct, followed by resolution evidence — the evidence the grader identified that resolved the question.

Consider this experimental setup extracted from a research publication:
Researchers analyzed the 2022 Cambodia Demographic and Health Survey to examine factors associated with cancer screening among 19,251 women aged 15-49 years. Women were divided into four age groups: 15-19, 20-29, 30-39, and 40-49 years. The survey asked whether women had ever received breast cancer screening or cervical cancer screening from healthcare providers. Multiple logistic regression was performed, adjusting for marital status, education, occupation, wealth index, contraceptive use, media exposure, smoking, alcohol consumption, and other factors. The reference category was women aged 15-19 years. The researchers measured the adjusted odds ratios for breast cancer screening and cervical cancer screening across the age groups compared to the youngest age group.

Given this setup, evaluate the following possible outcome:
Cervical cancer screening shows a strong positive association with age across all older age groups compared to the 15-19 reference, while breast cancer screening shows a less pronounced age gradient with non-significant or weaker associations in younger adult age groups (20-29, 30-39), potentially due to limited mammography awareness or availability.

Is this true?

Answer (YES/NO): NO